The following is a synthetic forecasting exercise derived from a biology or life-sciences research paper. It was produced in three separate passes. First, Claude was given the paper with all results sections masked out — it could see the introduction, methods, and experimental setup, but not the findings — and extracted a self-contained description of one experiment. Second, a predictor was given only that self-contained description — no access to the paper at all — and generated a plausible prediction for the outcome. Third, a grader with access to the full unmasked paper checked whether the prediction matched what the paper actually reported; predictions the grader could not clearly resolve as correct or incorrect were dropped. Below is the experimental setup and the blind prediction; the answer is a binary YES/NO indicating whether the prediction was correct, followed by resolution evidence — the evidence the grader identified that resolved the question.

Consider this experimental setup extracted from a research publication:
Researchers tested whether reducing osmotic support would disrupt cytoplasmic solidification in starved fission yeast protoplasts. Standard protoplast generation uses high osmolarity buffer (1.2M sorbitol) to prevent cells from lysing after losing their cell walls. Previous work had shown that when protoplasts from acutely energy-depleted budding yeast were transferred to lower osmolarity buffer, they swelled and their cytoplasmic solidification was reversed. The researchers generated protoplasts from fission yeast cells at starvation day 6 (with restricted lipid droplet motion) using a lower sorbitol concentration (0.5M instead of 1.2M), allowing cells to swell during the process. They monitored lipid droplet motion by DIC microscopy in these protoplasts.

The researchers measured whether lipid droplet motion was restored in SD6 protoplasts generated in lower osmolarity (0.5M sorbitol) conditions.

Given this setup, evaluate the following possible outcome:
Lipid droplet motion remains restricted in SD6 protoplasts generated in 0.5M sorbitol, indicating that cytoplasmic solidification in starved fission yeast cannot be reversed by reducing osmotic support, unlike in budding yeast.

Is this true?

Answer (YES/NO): YES